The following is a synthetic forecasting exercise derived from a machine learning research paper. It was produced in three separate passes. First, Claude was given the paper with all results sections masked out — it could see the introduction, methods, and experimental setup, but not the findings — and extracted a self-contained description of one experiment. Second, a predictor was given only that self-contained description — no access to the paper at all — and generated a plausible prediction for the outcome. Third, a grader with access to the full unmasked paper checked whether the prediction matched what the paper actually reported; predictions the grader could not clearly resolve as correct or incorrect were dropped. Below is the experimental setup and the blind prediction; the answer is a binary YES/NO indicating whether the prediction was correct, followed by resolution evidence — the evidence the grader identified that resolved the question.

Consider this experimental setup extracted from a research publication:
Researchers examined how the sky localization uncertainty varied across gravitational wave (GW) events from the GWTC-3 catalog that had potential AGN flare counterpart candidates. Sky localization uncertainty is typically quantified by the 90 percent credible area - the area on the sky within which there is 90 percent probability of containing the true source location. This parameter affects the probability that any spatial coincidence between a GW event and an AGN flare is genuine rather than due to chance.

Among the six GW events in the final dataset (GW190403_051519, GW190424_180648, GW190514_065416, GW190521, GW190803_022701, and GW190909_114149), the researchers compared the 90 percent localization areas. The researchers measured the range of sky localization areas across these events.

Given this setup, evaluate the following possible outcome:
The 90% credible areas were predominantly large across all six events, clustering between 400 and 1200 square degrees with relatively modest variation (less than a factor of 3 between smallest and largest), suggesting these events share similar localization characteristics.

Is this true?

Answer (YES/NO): NO